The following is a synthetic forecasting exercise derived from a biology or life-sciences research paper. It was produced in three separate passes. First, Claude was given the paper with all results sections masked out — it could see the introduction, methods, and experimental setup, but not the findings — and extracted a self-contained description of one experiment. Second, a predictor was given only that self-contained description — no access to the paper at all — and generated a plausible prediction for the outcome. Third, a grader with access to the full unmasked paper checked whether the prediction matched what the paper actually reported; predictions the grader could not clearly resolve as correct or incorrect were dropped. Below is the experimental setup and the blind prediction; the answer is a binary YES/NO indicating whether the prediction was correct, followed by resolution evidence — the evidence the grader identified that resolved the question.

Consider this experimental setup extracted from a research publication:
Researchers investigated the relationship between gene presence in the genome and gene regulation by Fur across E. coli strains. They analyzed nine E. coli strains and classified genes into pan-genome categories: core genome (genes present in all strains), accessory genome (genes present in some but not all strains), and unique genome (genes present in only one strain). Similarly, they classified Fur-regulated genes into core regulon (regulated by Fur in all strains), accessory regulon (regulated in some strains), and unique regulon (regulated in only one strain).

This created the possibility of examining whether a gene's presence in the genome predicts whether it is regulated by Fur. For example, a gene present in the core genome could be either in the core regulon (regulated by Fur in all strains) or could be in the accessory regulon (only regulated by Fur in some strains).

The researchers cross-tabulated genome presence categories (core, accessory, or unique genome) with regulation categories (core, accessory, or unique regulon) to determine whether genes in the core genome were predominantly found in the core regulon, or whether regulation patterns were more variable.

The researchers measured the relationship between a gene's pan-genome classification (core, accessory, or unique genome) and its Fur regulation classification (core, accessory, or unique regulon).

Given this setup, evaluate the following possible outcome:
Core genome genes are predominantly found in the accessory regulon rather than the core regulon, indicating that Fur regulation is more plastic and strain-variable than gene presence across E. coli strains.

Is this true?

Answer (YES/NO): YES